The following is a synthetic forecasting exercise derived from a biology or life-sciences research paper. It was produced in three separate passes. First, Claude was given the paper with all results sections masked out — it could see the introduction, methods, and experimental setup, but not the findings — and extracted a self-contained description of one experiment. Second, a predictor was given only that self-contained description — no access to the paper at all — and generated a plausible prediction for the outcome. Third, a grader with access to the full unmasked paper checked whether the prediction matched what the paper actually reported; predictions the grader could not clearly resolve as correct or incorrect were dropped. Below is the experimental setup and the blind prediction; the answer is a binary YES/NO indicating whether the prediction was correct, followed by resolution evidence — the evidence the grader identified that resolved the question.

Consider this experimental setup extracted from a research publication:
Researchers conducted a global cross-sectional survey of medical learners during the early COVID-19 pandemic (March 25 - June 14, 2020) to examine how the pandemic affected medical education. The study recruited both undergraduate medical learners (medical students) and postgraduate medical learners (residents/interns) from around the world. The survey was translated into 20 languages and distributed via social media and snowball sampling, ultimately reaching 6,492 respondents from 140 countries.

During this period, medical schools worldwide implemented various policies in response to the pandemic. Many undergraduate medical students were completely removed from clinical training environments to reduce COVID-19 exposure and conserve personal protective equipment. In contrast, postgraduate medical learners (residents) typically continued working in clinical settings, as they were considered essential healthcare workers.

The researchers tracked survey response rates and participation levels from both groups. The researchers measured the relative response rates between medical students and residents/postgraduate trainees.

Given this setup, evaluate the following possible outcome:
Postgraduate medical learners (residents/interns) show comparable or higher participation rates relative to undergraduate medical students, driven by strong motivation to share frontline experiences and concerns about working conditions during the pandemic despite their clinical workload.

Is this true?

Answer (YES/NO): NO